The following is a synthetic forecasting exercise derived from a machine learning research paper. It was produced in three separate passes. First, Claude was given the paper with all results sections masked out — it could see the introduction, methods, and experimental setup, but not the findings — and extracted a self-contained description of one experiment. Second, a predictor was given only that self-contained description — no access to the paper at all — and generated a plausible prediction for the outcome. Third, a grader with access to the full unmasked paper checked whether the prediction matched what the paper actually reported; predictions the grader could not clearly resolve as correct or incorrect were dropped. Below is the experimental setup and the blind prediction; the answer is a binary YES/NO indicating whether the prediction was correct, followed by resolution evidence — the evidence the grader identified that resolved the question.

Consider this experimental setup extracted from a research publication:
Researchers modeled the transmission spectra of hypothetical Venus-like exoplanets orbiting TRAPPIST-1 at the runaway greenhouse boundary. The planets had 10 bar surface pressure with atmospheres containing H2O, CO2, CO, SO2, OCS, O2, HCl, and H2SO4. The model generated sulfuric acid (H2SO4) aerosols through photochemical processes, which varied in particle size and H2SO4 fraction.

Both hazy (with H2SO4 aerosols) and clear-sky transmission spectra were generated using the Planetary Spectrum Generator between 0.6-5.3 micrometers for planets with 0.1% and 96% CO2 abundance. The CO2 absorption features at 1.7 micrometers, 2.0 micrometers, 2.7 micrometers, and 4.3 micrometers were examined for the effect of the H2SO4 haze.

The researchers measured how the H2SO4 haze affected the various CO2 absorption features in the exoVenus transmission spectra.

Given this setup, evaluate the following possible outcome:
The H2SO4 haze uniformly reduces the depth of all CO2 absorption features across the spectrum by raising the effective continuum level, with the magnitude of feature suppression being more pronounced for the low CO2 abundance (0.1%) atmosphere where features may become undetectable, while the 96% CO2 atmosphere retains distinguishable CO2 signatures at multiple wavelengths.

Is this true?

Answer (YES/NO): NO